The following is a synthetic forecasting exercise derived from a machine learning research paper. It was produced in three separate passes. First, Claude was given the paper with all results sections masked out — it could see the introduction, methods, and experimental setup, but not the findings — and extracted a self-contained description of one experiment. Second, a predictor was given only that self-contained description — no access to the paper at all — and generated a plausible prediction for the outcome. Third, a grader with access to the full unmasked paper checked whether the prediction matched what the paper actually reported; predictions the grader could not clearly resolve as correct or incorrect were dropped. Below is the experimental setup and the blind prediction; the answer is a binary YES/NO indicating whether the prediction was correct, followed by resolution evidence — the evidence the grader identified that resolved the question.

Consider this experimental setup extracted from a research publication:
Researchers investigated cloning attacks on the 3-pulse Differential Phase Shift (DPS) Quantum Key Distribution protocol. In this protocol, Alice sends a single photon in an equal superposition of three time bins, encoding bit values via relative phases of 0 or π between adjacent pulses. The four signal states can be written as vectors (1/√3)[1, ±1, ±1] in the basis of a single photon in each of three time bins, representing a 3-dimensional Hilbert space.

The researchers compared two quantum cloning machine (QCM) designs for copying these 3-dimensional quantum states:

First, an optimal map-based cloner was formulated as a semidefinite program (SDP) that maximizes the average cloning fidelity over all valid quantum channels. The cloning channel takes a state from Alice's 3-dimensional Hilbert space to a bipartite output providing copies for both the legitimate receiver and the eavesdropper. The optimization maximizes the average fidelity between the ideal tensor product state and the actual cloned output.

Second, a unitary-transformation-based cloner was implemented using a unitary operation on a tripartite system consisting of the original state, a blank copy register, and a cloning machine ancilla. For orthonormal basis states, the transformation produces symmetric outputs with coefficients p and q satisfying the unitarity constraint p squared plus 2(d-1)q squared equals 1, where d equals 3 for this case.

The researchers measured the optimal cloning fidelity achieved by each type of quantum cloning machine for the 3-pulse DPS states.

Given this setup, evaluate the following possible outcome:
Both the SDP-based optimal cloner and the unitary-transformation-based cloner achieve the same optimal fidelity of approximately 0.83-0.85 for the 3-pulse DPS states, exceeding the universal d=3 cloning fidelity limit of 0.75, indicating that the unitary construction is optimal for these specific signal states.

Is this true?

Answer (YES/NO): NO